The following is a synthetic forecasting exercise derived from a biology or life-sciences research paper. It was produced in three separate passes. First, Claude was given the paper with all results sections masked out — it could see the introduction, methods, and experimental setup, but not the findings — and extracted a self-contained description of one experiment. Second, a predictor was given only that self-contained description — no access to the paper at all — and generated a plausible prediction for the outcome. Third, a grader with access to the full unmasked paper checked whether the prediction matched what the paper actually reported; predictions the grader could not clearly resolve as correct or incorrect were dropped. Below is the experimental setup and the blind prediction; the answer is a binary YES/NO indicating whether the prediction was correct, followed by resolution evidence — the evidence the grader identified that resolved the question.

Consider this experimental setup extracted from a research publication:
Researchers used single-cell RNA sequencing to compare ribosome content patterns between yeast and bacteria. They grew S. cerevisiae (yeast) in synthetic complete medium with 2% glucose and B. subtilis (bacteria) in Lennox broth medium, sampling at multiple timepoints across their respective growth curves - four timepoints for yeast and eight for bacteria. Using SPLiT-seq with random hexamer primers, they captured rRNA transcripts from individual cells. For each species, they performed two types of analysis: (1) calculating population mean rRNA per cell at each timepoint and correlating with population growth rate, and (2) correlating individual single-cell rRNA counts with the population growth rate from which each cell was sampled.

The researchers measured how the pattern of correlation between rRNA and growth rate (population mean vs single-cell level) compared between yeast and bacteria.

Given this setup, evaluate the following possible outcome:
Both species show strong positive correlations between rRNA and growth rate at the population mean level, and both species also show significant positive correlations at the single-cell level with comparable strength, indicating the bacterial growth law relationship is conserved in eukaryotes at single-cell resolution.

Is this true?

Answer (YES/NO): NO